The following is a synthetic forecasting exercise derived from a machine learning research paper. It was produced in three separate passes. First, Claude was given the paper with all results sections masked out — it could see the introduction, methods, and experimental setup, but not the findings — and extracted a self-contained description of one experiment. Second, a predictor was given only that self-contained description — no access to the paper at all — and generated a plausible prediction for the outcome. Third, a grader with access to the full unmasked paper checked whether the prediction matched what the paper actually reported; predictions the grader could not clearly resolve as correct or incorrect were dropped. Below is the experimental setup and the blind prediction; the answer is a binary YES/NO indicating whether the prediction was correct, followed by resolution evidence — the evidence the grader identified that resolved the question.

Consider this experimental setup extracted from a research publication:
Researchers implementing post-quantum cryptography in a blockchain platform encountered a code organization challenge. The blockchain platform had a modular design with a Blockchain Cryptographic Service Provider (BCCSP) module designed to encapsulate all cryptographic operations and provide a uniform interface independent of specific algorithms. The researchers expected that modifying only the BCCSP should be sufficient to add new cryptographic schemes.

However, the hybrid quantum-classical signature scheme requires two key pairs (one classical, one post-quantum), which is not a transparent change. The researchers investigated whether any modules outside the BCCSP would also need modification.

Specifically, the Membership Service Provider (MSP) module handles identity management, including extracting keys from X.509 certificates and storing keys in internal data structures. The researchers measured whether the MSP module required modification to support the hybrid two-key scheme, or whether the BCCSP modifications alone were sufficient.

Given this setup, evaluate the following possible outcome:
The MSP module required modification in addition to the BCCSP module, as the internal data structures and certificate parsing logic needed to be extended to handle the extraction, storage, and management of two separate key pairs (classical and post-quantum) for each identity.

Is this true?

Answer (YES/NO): YES